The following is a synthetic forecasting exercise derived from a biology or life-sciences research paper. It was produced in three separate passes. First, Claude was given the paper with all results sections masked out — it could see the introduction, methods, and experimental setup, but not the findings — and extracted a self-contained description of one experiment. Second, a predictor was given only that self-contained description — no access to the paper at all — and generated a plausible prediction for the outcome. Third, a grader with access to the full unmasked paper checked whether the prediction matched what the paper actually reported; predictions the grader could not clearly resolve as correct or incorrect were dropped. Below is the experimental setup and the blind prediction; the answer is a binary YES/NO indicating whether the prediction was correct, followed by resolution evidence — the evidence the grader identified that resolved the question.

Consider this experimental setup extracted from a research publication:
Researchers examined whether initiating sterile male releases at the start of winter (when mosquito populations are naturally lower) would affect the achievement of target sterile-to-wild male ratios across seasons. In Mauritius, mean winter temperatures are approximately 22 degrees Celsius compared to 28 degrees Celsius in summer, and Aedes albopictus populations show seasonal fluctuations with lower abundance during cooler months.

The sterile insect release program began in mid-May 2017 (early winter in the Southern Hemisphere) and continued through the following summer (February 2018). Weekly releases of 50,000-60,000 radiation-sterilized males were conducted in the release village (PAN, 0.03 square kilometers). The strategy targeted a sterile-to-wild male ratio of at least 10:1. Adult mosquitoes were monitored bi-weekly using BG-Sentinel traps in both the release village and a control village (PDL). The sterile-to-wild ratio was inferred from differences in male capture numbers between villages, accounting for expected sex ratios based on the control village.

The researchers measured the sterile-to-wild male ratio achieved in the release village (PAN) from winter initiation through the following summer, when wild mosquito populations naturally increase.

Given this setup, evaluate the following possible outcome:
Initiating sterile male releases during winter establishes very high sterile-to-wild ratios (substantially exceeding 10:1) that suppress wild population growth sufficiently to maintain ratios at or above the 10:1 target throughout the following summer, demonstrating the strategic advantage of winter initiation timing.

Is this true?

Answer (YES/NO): NO